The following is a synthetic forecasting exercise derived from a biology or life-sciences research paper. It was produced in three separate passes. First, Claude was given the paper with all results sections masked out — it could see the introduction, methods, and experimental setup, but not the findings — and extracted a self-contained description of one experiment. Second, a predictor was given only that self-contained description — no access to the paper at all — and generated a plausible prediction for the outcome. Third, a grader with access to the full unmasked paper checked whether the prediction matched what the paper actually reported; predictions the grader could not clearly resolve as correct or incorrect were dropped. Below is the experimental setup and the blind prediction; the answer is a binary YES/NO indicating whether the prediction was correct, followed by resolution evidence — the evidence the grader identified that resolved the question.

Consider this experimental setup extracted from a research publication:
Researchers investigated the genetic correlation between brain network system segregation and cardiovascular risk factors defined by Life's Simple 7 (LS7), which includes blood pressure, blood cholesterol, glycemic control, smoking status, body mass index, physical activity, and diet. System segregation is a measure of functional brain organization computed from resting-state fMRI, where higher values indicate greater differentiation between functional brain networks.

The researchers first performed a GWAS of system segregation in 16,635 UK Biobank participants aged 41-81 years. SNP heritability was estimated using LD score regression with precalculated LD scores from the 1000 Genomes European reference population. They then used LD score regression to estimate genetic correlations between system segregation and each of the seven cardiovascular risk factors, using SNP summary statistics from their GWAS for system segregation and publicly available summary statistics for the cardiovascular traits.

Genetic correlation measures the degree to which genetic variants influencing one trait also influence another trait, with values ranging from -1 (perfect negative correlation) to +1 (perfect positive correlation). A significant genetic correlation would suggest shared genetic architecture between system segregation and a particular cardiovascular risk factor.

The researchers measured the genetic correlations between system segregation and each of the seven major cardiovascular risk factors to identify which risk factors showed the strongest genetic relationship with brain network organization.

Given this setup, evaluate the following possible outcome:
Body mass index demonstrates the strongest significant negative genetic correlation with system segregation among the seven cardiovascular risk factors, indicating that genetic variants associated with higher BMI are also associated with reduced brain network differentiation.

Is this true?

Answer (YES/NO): NO